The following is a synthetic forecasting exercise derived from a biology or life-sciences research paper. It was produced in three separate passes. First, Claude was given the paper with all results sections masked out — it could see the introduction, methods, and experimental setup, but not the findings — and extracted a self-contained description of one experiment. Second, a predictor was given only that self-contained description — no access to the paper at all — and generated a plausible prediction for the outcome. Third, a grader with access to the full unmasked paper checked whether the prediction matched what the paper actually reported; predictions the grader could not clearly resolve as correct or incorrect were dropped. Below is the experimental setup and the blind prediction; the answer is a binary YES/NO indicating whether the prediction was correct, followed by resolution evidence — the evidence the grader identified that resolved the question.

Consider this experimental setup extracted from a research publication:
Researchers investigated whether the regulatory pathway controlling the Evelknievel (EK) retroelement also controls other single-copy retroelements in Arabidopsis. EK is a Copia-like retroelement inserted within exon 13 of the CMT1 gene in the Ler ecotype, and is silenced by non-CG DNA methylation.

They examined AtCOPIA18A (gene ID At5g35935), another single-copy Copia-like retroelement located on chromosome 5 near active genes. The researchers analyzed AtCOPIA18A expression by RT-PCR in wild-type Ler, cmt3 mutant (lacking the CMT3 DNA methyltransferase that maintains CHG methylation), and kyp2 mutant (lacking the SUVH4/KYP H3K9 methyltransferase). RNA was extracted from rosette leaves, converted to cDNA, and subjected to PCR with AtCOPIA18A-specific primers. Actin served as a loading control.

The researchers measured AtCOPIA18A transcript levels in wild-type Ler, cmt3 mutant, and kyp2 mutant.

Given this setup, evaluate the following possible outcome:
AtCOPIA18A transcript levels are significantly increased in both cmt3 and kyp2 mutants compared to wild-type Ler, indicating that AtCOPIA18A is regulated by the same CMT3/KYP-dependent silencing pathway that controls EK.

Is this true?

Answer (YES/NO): YES